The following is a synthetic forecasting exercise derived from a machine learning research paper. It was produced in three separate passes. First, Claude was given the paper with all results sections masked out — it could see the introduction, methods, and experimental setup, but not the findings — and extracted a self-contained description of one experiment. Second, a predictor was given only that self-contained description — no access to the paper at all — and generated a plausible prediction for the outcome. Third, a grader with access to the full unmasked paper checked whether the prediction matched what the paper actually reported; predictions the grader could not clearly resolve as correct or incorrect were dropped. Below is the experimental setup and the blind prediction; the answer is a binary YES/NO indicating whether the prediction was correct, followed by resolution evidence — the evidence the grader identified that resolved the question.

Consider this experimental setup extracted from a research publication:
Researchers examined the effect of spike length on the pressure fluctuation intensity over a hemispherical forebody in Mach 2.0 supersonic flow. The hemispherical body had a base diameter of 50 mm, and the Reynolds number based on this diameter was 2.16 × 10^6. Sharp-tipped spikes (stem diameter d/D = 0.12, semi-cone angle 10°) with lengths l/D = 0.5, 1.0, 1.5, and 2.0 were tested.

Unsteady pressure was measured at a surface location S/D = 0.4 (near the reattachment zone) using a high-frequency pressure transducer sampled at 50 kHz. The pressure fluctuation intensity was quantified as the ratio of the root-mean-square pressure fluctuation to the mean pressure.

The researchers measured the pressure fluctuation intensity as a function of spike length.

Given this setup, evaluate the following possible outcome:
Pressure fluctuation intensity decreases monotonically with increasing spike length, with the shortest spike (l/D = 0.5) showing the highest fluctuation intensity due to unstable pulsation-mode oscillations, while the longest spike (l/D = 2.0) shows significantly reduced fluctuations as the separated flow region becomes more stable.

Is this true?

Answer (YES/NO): NO